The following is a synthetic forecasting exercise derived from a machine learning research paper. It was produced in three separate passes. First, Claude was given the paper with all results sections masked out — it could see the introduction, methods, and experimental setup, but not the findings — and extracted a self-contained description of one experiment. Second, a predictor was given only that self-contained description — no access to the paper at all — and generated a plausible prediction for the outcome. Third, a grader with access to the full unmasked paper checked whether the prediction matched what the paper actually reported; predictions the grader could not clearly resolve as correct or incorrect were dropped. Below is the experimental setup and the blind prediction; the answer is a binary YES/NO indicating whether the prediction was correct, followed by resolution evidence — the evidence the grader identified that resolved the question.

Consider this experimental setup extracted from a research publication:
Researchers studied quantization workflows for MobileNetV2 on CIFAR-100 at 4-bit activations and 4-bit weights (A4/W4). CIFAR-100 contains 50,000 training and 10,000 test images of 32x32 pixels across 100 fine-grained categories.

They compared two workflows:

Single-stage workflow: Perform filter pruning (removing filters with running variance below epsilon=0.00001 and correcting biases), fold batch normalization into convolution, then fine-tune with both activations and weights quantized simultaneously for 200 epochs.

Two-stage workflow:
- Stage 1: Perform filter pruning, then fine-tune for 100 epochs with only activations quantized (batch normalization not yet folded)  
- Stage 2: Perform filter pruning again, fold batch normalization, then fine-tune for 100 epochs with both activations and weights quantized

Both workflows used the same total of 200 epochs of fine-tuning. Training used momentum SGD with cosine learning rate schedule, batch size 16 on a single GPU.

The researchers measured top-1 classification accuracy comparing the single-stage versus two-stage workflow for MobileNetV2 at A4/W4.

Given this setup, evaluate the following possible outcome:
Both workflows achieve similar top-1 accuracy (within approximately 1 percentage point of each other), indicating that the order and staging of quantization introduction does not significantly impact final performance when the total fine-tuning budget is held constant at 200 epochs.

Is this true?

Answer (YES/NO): YES